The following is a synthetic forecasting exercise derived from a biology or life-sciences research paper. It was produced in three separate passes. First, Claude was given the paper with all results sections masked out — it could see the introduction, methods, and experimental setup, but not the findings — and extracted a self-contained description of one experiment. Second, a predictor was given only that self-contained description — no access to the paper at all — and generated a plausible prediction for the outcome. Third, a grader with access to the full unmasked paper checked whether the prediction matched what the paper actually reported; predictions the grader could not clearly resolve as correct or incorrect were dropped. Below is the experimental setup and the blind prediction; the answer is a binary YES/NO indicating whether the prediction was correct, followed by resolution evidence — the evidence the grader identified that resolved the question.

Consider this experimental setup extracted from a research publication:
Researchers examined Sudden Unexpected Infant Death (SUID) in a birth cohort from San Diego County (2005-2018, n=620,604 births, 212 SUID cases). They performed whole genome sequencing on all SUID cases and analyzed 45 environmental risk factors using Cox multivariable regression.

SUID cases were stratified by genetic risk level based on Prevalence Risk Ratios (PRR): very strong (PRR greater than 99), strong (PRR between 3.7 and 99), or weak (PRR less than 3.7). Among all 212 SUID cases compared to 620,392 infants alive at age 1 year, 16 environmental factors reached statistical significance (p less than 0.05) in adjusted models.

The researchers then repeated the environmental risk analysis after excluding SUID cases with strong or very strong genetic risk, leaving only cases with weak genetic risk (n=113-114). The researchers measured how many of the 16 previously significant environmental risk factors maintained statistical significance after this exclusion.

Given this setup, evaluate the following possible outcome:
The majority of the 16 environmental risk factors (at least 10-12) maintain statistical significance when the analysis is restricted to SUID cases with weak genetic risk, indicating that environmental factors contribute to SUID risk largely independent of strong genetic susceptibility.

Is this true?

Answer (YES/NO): YES